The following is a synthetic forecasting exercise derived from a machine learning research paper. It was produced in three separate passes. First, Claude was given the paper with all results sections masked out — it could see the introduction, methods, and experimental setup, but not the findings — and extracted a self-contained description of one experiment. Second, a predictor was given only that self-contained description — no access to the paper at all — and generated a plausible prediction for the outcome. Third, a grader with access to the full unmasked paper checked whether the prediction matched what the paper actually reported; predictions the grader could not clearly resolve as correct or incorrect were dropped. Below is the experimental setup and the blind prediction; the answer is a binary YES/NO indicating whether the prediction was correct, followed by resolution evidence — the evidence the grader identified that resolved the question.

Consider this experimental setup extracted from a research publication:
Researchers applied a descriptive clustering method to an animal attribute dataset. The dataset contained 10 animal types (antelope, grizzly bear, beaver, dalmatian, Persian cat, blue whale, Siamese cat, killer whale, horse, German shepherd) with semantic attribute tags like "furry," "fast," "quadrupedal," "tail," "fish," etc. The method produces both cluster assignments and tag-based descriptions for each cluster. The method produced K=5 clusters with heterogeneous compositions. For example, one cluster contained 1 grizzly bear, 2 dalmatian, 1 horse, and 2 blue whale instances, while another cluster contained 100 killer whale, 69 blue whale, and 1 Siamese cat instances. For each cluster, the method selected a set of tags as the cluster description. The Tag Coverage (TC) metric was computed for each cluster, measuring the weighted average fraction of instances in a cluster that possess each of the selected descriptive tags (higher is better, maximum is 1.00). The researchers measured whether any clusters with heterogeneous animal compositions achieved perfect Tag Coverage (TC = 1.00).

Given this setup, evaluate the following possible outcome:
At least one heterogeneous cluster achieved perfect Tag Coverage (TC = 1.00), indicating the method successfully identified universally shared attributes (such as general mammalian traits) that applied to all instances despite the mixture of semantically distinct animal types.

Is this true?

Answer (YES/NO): YES